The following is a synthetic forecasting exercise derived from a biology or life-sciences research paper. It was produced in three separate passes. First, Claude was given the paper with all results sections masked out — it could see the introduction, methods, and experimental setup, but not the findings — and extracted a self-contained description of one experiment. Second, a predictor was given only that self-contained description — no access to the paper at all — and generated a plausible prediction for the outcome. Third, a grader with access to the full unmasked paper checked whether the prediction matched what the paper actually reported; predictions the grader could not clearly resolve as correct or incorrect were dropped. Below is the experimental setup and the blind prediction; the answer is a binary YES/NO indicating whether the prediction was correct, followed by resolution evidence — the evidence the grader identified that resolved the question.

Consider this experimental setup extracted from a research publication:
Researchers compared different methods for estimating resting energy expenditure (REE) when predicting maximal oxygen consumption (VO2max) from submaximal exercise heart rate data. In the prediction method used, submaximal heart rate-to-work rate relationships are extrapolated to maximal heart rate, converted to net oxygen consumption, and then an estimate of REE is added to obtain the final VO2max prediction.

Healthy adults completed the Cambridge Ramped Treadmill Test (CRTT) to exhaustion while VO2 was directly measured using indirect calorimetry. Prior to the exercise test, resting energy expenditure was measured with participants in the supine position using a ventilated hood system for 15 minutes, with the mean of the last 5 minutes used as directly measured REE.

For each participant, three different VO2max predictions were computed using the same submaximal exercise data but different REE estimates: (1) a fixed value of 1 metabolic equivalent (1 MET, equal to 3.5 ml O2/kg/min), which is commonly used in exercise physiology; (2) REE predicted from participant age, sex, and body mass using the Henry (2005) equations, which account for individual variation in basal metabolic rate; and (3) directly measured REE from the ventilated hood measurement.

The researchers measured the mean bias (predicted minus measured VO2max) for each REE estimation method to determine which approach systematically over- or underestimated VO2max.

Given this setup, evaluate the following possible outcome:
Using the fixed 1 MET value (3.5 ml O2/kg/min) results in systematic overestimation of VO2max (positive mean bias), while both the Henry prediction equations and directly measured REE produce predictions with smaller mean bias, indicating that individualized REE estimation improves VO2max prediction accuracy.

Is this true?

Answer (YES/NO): NO